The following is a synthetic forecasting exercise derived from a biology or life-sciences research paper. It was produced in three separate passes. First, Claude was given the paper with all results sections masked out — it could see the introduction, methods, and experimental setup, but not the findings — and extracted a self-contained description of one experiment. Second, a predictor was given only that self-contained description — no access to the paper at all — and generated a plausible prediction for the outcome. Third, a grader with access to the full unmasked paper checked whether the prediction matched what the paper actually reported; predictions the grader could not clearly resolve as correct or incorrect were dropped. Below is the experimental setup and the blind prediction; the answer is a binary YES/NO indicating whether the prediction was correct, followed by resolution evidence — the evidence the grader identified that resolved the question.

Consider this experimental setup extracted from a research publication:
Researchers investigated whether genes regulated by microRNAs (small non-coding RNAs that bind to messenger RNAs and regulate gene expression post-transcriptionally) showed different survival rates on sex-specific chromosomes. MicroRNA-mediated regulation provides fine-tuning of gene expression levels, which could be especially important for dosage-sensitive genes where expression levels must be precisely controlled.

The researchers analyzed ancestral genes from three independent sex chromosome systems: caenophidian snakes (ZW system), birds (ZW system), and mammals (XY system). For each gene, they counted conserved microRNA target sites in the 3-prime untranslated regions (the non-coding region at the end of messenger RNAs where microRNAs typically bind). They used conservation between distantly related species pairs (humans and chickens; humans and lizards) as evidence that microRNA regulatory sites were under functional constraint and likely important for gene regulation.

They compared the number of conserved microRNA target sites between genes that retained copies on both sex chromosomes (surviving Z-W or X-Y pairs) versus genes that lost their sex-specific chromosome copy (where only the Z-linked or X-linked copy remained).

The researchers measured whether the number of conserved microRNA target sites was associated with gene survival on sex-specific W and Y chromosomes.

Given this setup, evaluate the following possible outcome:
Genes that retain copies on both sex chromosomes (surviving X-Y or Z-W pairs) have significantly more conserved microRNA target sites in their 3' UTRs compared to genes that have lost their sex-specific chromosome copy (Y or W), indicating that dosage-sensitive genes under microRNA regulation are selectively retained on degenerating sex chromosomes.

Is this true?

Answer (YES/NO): YES